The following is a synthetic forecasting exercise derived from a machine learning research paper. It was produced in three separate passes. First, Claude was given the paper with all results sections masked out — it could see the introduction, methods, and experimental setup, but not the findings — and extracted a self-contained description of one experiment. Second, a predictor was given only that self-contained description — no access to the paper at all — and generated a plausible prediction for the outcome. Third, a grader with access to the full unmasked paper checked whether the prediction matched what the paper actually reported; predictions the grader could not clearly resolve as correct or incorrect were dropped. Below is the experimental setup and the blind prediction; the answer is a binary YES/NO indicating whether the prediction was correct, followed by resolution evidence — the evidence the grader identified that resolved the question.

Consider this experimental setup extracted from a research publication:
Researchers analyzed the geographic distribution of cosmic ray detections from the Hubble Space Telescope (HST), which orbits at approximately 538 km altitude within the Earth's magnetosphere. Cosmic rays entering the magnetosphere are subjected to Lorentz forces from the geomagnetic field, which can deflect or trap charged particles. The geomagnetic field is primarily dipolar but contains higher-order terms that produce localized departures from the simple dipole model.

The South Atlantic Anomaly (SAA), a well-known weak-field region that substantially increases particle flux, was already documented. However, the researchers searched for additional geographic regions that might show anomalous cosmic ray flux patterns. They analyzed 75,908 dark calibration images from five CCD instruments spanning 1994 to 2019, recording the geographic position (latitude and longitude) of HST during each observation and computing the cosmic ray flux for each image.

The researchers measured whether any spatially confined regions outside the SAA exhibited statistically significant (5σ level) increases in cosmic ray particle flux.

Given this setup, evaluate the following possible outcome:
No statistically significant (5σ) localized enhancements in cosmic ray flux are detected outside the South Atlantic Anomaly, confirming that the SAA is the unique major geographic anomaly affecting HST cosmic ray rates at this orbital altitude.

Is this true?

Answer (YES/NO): NO